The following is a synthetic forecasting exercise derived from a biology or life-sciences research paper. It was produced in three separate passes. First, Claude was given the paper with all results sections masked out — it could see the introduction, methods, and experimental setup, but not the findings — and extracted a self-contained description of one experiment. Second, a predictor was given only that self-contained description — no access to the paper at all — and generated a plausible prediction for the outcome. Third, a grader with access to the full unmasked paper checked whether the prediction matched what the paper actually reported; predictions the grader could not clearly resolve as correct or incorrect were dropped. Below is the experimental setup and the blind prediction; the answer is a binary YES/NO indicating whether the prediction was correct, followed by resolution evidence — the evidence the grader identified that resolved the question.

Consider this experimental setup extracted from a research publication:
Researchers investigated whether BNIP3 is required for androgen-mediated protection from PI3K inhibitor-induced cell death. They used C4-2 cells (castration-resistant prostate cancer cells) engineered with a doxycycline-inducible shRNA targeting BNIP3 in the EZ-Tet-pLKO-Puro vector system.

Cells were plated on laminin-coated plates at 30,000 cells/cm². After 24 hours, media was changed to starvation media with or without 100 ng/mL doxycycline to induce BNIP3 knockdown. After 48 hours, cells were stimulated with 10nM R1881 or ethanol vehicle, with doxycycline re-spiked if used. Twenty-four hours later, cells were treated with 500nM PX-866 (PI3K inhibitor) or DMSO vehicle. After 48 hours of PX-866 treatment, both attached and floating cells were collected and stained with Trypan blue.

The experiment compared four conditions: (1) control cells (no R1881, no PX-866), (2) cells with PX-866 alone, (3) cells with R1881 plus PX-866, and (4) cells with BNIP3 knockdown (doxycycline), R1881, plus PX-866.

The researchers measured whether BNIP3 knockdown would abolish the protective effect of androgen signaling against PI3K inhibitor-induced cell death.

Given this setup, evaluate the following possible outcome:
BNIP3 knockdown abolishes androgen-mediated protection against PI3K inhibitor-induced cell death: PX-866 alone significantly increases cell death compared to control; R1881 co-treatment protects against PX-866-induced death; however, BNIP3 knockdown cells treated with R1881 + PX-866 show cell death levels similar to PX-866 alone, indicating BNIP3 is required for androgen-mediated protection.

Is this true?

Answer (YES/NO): YES